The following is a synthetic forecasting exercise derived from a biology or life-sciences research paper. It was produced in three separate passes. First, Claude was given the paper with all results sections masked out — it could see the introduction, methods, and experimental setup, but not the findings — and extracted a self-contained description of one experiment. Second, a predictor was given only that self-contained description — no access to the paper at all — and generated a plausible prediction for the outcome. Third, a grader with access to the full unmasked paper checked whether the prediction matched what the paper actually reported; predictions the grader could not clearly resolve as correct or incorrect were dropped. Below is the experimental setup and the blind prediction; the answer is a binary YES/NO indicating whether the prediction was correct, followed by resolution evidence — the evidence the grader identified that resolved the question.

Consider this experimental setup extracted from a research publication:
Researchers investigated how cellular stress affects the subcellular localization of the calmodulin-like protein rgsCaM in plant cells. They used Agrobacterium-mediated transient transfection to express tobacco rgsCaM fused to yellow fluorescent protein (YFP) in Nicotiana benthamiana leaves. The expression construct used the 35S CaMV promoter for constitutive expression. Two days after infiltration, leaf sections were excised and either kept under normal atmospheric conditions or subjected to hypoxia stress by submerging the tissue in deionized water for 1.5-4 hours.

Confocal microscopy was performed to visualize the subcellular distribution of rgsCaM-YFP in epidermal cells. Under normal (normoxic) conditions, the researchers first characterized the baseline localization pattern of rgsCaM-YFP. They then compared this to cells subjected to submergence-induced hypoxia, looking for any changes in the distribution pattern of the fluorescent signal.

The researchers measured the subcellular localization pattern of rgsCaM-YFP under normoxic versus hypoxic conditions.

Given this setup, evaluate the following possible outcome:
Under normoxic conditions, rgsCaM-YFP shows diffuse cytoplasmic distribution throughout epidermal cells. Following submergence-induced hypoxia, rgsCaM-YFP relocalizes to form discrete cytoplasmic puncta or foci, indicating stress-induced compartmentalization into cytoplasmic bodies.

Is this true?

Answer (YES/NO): YES